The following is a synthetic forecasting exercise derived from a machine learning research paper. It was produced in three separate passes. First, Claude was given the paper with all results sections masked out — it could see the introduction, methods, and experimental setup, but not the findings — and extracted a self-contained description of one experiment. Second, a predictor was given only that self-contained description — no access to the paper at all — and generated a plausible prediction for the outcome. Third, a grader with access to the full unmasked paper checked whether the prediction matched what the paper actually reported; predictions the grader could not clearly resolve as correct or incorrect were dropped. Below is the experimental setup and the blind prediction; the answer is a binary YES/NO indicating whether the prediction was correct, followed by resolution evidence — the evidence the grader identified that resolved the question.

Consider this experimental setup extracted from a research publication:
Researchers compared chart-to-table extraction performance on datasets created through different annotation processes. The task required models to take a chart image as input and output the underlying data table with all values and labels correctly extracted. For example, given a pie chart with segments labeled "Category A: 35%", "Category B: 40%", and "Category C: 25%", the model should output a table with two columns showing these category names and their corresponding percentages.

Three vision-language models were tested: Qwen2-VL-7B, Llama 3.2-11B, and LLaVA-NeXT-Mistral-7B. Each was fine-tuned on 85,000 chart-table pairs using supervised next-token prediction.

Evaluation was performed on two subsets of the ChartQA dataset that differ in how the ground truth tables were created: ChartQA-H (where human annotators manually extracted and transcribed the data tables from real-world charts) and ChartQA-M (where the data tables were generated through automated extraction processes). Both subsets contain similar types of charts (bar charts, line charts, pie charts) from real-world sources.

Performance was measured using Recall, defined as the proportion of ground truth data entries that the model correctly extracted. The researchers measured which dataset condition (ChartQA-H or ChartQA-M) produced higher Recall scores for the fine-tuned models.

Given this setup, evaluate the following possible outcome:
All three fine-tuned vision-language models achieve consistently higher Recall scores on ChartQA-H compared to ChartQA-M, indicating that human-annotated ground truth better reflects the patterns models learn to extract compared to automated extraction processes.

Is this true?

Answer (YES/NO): YES